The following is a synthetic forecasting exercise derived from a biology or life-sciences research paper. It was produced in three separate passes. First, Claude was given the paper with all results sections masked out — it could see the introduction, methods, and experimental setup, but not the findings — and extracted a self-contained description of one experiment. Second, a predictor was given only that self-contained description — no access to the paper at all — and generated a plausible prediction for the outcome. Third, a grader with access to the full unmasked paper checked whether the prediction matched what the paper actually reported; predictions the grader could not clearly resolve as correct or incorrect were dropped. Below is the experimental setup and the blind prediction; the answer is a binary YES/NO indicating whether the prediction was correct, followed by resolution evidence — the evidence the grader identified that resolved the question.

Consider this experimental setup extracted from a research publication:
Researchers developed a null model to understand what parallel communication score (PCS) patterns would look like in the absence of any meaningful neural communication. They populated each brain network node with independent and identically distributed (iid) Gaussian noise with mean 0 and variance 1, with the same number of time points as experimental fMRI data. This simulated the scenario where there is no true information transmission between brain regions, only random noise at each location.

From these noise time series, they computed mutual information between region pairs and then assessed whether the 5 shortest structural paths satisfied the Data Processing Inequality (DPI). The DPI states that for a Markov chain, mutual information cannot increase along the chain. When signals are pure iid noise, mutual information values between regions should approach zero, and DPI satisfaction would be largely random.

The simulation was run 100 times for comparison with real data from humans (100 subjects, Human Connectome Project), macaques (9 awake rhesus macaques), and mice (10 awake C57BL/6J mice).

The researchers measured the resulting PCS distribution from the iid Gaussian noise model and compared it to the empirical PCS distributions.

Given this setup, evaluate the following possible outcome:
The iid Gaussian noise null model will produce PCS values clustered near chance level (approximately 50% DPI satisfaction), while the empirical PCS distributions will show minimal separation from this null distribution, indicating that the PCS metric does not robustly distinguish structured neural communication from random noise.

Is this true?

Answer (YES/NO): NO